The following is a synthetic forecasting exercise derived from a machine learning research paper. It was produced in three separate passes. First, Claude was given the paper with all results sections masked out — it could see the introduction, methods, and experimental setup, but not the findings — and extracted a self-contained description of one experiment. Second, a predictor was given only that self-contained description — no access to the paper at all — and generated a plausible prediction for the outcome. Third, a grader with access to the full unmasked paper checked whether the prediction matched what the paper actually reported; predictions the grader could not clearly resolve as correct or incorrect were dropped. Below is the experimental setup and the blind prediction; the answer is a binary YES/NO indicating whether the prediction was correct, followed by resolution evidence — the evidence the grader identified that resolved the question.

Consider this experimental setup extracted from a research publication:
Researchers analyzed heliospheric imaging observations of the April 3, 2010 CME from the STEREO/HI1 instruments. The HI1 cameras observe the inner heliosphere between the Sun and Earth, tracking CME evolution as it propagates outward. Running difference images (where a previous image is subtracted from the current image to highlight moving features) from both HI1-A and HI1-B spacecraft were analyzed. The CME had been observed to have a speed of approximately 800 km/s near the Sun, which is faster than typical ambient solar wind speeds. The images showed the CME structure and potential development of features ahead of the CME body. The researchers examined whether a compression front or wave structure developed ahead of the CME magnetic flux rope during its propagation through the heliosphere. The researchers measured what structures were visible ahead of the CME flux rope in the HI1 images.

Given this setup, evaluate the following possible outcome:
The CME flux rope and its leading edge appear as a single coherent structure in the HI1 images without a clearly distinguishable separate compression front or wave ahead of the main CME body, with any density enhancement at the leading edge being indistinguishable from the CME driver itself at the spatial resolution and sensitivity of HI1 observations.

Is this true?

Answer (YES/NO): NO